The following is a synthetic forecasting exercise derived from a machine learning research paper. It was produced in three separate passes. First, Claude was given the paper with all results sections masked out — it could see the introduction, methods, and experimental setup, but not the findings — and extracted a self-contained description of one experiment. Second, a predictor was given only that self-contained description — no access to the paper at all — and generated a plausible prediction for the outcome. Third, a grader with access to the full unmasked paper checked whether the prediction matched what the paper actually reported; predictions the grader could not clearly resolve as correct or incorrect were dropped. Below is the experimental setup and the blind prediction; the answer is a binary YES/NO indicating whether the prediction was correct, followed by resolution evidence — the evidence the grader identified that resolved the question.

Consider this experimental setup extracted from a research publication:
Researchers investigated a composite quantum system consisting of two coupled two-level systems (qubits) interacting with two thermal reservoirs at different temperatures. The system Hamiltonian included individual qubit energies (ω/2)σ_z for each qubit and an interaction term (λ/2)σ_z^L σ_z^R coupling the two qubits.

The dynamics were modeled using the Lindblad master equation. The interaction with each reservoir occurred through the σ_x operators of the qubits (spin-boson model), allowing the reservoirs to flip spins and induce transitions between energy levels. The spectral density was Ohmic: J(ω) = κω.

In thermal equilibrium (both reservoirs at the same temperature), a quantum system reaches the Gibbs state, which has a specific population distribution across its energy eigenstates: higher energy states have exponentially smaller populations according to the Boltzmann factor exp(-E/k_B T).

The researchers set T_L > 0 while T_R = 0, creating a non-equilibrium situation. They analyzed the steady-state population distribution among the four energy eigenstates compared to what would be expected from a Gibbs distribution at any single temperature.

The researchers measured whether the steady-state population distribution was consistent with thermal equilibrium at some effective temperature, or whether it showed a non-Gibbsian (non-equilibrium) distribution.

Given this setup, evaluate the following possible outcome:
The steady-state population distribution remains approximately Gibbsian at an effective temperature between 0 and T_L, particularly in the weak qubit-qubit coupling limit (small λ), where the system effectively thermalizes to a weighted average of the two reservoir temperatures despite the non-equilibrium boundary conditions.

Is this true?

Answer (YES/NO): NO